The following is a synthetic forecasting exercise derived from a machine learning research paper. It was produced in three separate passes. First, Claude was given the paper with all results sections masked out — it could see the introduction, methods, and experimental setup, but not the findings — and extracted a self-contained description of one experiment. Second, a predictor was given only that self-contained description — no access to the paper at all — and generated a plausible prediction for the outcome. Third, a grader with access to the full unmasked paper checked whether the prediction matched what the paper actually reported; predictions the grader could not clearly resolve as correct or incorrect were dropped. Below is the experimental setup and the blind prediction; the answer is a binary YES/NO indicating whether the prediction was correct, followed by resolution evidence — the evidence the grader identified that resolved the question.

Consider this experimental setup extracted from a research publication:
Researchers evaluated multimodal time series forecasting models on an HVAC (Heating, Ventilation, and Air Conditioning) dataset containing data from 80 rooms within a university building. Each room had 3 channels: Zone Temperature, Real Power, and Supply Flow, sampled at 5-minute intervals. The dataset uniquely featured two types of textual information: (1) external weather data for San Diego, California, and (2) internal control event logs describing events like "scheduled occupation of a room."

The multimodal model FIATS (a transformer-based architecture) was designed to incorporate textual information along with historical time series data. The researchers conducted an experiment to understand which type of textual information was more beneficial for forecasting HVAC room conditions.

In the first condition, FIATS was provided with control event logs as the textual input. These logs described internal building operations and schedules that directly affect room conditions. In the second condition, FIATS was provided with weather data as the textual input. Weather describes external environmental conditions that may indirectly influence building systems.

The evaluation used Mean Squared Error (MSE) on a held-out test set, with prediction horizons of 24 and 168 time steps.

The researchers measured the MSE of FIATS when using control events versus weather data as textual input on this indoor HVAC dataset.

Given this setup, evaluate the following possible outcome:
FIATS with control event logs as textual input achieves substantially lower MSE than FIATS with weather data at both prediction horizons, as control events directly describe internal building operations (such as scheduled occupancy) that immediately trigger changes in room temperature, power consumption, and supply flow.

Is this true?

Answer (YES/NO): YES